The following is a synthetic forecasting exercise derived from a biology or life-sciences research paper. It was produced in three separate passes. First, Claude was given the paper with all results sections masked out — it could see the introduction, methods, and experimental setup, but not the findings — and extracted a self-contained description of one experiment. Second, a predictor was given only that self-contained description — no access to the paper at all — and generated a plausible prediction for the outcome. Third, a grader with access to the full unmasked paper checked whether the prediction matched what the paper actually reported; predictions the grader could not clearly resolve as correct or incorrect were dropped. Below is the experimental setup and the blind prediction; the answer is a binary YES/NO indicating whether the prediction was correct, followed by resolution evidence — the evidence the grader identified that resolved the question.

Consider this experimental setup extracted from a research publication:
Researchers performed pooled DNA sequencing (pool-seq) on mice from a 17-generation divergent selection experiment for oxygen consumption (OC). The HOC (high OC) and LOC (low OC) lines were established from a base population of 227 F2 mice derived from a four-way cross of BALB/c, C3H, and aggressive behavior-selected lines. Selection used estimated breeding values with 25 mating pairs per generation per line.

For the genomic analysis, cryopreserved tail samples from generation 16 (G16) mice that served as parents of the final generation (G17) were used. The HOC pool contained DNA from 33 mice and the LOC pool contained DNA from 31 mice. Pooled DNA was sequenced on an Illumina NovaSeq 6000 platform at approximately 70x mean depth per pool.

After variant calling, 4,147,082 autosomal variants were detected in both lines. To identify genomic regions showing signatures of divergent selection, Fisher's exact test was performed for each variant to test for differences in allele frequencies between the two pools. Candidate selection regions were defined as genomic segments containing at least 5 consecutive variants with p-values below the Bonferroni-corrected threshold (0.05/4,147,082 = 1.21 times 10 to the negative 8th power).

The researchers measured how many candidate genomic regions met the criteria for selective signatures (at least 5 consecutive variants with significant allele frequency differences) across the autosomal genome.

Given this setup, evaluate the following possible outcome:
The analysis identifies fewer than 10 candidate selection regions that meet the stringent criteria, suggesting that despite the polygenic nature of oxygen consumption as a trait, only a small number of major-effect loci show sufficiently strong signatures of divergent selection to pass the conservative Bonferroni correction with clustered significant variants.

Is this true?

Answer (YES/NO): NO